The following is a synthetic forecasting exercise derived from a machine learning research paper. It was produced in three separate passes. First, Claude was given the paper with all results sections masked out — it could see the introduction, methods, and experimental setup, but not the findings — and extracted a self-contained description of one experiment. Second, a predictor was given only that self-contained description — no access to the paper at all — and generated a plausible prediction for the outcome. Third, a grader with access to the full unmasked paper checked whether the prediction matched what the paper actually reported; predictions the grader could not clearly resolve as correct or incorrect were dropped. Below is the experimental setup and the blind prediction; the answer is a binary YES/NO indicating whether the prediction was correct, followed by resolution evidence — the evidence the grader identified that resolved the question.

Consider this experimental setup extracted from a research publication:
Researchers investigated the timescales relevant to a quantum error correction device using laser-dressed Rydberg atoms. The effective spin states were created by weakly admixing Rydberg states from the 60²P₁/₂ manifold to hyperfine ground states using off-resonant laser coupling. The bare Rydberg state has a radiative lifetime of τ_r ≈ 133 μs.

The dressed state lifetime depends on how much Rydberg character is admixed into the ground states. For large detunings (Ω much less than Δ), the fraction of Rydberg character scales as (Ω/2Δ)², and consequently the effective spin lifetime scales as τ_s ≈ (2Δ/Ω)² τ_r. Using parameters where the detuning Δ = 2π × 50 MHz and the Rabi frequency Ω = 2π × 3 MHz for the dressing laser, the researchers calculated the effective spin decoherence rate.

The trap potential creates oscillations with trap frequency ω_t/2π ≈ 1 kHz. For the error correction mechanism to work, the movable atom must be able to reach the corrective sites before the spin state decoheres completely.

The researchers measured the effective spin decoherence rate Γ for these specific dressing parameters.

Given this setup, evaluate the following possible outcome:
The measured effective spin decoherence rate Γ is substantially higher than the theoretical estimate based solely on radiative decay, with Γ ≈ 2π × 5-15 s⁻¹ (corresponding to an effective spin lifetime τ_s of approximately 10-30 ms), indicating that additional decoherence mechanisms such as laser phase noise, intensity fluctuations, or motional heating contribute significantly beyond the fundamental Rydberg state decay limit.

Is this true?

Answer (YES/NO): NO